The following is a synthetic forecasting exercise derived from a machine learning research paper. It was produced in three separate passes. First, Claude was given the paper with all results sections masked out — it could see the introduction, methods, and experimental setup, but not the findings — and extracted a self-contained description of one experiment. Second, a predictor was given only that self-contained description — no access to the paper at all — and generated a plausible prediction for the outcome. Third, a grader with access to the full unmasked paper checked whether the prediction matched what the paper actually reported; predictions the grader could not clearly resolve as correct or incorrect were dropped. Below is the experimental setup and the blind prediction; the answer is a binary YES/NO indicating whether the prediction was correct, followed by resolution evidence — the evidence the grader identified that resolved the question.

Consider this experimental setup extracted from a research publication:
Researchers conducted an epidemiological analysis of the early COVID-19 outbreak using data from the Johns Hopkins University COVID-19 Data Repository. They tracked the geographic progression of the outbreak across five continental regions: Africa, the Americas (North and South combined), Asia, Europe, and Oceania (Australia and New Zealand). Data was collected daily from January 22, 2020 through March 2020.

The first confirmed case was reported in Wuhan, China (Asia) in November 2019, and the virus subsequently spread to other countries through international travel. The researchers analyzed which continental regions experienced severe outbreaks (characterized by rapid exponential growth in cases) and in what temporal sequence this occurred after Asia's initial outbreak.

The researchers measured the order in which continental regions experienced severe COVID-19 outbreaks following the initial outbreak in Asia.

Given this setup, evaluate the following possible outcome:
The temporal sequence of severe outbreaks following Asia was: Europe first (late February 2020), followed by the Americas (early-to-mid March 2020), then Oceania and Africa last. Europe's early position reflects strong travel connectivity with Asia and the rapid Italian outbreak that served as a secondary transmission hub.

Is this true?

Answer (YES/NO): YES